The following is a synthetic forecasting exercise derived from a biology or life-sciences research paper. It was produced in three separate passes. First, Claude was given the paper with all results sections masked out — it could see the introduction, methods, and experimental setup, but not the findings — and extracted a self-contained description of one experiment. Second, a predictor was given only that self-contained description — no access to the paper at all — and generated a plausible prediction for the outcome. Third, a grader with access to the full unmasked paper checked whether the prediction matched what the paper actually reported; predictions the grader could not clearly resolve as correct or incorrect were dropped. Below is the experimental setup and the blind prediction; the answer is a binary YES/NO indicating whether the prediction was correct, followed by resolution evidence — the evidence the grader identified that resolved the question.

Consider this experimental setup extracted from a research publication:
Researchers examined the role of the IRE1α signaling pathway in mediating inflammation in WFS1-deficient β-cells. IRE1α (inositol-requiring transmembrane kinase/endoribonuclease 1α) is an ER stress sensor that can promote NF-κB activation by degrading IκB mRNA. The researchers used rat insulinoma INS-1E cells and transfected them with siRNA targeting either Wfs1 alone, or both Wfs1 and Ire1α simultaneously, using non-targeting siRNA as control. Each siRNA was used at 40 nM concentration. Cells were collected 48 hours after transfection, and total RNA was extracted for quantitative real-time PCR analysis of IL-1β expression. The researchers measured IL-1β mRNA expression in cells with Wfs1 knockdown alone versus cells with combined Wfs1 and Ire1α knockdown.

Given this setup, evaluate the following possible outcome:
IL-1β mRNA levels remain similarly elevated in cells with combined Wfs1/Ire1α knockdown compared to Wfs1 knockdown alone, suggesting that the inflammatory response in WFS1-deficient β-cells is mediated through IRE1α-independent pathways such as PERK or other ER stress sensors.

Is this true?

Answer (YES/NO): YES